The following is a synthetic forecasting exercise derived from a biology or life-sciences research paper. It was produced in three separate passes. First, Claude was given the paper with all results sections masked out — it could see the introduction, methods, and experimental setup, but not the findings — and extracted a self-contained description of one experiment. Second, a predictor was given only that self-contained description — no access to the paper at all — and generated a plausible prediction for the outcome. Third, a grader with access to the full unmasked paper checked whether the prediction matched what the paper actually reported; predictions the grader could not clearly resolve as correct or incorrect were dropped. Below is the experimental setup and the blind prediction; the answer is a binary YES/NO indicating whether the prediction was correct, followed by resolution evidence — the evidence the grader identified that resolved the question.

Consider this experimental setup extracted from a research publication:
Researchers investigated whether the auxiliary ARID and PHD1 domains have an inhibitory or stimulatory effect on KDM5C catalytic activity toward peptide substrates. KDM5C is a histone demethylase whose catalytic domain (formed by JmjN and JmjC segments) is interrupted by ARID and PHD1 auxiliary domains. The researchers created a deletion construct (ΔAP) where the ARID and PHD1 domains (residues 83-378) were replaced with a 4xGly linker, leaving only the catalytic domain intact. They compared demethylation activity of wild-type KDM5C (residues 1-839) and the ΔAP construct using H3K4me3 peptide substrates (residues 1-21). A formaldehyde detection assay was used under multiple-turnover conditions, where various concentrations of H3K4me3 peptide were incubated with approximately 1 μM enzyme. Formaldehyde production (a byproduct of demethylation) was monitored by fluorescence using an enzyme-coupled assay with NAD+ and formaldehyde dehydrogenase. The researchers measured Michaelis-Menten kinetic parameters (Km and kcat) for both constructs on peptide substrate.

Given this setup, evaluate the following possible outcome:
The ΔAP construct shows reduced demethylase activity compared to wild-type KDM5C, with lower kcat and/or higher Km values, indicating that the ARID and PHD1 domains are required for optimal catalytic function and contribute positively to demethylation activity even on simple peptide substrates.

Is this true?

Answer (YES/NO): YES